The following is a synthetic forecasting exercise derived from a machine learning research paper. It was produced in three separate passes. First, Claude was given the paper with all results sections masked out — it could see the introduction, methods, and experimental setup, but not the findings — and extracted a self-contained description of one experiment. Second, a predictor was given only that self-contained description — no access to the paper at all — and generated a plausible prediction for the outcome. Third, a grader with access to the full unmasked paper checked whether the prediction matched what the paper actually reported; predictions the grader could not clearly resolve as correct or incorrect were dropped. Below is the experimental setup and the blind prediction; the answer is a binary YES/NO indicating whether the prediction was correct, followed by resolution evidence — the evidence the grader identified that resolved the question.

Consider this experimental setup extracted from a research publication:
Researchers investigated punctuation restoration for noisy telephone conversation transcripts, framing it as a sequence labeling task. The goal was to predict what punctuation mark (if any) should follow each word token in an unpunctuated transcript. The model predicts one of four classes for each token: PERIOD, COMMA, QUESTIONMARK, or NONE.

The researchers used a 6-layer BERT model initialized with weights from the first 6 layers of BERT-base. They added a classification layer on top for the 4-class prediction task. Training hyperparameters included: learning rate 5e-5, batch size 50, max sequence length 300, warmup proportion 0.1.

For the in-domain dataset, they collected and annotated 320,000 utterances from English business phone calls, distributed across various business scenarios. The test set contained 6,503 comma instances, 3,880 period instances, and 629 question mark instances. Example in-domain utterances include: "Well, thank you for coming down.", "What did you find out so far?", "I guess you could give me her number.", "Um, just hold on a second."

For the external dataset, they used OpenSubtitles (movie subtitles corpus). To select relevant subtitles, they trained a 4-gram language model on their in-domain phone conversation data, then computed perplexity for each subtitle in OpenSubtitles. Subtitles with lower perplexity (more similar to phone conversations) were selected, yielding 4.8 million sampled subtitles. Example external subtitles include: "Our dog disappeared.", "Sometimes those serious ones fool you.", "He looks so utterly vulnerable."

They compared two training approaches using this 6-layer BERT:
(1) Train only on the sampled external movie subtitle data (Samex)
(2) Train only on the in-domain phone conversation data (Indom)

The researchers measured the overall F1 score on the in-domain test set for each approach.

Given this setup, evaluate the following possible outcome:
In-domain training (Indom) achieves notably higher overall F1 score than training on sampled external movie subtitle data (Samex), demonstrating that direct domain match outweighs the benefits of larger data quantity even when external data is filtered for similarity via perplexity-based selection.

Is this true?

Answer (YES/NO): YES